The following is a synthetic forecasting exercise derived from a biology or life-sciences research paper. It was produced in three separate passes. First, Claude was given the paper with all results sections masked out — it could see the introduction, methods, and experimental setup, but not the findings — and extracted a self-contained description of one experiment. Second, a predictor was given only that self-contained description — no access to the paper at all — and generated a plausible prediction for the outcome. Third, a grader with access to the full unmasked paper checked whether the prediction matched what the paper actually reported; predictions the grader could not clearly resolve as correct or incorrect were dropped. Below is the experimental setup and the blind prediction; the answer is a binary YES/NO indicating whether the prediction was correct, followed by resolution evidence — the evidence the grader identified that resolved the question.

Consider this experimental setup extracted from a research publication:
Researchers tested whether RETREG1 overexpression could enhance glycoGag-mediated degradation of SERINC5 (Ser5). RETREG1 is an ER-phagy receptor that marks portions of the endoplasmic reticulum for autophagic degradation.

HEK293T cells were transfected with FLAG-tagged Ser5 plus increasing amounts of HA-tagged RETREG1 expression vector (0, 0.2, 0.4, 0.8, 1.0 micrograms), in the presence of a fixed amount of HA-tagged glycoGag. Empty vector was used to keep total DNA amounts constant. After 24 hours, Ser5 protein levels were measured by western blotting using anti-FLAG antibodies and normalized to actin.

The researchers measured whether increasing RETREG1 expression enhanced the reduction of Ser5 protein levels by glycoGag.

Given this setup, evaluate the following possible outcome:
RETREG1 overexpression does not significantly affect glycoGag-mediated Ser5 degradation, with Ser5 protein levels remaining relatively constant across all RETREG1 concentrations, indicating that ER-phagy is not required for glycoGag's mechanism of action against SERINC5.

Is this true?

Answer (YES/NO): NO